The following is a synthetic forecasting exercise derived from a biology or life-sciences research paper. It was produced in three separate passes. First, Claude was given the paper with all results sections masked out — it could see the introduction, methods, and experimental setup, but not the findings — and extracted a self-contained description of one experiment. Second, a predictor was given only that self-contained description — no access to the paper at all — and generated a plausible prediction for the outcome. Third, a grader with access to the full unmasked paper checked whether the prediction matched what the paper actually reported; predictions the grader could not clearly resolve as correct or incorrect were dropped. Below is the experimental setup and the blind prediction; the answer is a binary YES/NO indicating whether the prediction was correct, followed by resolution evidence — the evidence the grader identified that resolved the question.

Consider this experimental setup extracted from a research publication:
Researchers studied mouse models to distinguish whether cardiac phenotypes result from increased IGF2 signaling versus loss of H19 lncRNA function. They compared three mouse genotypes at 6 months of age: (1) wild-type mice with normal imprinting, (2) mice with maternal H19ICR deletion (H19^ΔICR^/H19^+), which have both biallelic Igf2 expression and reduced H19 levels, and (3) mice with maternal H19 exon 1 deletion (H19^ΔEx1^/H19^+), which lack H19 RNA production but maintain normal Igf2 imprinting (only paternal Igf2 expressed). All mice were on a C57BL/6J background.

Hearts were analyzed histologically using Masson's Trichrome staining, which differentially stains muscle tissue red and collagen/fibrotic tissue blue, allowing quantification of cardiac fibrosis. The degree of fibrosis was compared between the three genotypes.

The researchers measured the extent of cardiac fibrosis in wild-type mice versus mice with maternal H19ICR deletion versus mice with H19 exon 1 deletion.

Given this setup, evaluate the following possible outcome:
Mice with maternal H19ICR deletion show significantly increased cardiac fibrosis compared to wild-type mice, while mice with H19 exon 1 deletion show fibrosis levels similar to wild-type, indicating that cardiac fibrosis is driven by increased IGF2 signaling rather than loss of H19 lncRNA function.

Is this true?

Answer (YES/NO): NO